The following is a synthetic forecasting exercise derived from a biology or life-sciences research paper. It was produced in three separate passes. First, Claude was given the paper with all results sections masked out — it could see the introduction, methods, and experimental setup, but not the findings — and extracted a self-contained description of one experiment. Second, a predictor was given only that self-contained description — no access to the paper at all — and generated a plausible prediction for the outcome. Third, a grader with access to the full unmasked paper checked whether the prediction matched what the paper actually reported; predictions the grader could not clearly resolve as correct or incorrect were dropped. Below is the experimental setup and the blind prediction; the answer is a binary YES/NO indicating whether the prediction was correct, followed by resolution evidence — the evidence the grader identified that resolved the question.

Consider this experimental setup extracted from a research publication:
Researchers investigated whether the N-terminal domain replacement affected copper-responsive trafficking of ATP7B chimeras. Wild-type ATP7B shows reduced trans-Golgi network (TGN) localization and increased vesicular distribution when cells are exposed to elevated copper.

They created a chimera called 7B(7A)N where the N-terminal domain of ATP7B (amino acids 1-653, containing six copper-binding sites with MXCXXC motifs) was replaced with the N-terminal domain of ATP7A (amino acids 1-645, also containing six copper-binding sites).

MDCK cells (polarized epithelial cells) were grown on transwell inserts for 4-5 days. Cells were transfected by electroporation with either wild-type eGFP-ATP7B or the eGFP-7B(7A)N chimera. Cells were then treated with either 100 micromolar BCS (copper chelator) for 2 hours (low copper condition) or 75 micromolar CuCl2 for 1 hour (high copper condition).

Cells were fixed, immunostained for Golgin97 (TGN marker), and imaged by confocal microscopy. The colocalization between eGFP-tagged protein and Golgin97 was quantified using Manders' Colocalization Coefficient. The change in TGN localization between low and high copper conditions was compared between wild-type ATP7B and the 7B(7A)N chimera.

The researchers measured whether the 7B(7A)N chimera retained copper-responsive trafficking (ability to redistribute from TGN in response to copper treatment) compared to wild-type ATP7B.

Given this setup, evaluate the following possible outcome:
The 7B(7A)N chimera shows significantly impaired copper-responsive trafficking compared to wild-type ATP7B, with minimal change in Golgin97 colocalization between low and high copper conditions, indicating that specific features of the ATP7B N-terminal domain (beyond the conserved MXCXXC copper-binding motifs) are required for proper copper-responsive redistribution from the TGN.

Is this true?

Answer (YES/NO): YES